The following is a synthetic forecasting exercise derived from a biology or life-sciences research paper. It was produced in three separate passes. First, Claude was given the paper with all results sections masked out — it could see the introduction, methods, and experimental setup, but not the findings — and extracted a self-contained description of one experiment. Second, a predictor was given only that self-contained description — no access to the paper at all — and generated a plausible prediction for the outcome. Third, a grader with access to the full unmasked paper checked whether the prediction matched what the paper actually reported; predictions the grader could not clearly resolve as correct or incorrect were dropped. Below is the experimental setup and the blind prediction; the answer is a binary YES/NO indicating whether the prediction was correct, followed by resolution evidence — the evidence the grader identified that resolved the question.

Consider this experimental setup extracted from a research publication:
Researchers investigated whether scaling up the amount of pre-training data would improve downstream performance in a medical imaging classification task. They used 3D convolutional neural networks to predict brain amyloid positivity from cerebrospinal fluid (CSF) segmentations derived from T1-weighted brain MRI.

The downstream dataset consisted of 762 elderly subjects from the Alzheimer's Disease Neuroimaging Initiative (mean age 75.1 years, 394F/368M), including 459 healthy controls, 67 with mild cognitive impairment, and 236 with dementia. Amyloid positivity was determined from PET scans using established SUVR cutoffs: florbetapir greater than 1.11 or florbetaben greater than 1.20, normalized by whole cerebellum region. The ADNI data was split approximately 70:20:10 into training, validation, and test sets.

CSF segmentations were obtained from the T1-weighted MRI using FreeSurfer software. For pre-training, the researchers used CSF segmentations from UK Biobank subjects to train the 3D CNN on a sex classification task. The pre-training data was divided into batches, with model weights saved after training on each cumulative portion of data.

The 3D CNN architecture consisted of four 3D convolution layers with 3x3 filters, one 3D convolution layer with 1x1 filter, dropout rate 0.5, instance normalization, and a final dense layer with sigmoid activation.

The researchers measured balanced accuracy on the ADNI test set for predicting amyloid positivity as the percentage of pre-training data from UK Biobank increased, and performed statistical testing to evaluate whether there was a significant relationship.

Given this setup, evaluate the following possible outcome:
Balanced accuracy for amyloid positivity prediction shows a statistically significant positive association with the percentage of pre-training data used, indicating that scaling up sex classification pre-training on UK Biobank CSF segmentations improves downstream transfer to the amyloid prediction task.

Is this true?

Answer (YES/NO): NO